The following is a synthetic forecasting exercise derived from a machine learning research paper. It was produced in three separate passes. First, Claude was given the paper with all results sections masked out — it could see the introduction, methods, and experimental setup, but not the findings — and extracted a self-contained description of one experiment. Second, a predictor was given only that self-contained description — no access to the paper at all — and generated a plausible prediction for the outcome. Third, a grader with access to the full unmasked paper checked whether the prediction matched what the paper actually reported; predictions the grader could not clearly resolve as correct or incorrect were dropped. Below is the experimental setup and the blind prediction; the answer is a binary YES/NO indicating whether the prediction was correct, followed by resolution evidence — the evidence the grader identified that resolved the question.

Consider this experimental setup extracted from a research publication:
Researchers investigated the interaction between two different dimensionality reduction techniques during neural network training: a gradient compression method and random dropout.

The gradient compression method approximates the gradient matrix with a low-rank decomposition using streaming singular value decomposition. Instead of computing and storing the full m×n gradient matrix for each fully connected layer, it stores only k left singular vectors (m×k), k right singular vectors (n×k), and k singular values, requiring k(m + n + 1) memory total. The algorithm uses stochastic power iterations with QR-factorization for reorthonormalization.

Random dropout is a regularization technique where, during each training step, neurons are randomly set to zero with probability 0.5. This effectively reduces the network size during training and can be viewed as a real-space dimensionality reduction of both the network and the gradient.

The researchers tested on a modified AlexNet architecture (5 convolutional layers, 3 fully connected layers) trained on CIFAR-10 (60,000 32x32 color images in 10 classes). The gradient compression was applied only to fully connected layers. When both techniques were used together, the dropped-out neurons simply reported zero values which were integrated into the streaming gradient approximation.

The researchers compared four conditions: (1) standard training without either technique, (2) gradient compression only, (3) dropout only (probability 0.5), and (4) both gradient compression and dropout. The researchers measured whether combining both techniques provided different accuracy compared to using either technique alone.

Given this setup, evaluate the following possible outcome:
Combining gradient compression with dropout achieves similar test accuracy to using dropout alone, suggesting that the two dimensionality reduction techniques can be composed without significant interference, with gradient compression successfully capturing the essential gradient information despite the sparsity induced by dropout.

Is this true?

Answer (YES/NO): NO